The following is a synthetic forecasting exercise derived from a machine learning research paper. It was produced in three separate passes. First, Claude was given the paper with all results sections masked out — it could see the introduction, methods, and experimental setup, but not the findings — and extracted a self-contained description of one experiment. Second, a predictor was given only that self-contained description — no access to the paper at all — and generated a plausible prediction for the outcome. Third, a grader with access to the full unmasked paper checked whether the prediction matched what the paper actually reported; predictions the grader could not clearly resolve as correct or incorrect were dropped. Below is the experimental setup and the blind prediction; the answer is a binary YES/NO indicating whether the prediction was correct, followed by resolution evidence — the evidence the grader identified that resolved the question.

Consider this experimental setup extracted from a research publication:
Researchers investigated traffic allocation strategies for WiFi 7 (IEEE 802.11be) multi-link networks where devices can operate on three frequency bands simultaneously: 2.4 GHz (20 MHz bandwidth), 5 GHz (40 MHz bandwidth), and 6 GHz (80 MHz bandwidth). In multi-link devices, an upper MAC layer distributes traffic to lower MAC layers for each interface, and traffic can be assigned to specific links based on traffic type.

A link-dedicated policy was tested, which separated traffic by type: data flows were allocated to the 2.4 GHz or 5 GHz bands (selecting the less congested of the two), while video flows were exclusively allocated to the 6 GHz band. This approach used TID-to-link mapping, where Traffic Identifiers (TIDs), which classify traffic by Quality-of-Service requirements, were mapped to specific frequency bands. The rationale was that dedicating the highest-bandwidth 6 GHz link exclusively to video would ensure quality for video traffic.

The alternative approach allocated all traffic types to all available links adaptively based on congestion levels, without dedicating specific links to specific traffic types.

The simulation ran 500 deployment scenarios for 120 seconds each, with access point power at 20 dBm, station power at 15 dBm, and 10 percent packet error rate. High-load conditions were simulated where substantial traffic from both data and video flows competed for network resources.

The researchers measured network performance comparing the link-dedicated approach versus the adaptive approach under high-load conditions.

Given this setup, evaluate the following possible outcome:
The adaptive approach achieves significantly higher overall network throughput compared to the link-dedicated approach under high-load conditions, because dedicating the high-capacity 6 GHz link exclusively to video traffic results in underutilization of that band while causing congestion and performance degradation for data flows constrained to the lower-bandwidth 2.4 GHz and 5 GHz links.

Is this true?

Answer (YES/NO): NO